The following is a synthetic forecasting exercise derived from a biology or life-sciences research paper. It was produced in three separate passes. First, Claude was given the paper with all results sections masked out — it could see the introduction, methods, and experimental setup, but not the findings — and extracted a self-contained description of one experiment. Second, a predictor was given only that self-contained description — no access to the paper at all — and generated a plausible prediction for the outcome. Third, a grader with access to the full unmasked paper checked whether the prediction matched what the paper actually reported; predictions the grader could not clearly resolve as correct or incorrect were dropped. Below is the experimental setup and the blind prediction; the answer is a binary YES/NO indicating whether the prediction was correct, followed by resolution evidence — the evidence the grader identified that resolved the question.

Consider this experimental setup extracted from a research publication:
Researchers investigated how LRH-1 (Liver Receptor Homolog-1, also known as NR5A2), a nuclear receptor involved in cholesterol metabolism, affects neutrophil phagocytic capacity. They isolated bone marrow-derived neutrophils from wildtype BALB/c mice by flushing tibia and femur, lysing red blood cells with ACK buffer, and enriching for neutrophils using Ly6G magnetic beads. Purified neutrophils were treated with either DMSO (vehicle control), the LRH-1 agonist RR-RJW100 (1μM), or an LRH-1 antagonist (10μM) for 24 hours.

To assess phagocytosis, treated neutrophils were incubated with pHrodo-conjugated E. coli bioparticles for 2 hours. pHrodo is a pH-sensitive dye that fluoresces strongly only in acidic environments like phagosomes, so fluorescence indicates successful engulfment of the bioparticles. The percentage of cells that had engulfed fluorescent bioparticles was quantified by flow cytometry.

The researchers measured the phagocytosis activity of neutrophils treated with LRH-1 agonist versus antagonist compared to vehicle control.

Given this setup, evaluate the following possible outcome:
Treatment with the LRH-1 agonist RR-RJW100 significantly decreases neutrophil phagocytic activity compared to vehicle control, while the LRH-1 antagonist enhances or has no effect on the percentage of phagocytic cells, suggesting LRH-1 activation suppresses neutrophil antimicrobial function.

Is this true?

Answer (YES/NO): YES